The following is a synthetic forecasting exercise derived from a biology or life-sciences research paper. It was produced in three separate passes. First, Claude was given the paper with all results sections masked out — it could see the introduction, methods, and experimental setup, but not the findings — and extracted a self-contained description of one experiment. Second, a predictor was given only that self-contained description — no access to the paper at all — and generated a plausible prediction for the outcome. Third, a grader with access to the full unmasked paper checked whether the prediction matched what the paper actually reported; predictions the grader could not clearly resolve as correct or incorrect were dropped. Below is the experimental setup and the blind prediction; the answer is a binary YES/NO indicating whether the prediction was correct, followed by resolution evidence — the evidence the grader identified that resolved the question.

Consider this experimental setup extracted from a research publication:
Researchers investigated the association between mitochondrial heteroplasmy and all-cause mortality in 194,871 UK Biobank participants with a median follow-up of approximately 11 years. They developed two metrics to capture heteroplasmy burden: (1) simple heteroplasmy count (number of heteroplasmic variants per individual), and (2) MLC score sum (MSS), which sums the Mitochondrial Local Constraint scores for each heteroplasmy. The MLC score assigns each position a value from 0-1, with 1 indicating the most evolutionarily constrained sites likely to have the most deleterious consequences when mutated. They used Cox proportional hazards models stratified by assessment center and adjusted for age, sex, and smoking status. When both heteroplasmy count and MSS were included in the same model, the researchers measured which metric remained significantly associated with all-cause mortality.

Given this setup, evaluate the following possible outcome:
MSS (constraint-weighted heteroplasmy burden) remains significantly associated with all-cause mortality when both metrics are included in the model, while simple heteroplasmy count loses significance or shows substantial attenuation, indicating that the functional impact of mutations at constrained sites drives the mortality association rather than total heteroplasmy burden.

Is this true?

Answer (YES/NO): YES